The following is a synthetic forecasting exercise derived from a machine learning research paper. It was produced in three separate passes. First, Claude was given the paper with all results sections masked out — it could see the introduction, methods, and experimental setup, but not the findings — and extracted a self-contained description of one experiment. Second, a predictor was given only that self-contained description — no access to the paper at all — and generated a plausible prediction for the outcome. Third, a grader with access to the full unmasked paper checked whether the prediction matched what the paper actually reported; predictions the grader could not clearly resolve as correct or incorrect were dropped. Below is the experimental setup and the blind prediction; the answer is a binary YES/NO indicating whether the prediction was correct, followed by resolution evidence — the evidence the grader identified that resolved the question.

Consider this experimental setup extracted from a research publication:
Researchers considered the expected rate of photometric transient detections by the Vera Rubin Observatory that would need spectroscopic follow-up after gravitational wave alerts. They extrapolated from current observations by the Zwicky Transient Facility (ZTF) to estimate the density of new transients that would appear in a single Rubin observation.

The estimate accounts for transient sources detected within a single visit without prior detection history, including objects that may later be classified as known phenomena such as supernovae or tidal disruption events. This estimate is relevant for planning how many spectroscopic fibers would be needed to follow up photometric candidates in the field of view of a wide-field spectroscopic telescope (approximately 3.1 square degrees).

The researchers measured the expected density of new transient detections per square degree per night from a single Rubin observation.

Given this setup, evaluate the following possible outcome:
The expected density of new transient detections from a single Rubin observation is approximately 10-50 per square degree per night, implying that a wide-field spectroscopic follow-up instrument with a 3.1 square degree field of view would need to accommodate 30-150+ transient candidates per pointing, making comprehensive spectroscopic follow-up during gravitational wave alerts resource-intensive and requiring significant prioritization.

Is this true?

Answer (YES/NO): NO